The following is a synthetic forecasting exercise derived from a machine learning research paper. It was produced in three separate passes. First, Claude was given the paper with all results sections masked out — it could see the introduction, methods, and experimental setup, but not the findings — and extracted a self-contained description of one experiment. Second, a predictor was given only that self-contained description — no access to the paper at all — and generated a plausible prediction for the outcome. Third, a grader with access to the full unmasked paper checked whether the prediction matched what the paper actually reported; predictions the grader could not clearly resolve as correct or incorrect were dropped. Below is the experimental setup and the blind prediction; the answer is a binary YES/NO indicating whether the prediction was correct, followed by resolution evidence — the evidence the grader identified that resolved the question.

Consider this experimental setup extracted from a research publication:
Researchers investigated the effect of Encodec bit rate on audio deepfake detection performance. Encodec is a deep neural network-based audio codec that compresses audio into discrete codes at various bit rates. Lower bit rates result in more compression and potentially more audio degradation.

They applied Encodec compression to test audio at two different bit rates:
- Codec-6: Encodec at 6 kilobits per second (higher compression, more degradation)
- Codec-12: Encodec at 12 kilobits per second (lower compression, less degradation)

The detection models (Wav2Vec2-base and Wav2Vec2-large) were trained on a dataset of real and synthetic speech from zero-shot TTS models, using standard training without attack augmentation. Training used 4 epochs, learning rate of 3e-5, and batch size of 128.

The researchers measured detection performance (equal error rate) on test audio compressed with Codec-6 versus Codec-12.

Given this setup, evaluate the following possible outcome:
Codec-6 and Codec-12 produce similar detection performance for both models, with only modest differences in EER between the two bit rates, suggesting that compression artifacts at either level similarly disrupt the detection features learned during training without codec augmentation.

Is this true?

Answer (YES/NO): NO